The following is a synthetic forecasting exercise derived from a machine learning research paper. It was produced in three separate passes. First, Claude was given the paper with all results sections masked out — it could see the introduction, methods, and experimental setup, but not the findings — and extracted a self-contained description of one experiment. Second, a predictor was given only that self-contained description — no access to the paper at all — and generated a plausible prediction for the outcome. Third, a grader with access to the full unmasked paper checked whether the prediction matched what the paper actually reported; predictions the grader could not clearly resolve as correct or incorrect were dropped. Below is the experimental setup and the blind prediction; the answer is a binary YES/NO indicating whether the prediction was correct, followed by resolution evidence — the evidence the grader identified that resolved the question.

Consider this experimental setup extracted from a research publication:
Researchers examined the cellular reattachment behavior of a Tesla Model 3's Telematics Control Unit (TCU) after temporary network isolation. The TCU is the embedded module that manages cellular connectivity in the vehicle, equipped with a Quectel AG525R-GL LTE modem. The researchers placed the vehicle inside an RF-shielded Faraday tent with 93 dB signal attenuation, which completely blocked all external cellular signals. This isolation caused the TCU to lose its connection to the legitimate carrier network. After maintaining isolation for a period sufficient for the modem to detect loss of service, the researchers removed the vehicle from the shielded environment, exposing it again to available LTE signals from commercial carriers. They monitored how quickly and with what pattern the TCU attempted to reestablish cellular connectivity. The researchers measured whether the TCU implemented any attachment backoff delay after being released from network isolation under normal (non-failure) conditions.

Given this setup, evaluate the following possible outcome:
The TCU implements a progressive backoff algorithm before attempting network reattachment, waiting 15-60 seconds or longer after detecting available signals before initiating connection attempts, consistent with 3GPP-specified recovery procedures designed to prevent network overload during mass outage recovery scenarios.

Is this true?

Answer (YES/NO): NO